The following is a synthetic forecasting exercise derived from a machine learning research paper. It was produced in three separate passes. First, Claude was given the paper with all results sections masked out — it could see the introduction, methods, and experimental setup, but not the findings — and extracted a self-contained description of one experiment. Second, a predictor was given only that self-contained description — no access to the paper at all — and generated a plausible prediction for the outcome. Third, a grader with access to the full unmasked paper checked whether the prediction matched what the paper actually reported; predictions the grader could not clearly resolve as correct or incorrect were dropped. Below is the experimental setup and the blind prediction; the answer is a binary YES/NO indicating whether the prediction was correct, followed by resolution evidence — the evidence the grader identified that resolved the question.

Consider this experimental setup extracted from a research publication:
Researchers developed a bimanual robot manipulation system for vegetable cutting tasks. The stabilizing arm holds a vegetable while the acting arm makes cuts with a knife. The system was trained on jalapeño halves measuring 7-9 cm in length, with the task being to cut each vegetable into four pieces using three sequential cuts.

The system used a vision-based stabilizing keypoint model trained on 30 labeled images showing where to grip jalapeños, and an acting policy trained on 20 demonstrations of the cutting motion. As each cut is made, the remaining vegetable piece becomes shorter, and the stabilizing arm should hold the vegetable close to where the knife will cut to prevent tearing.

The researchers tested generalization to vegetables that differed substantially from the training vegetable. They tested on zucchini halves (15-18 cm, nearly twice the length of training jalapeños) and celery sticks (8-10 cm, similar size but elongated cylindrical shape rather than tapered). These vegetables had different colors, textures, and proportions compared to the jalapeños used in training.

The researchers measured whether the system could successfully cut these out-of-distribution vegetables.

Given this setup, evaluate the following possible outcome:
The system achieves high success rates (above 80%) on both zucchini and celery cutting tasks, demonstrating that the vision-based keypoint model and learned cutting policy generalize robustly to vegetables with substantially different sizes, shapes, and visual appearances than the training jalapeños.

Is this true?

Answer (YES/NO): NO